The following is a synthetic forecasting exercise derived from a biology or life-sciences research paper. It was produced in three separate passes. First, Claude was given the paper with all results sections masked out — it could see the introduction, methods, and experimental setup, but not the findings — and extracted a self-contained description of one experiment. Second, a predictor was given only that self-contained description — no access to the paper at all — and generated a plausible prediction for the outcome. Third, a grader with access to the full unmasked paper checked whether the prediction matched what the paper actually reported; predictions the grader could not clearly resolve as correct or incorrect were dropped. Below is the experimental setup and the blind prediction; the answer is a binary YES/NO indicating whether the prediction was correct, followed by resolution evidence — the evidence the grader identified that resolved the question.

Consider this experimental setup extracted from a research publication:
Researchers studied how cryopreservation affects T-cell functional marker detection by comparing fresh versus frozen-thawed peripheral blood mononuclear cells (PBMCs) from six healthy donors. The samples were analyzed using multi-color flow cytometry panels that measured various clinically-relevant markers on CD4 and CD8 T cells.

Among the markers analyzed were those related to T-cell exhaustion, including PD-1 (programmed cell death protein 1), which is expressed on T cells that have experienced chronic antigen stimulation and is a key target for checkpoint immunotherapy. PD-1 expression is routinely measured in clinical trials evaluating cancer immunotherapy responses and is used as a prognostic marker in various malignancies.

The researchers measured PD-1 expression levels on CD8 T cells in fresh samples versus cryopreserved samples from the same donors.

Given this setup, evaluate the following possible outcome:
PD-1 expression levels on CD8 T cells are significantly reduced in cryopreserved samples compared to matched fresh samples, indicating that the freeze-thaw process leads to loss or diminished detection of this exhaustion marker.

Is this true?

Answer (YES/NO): YES